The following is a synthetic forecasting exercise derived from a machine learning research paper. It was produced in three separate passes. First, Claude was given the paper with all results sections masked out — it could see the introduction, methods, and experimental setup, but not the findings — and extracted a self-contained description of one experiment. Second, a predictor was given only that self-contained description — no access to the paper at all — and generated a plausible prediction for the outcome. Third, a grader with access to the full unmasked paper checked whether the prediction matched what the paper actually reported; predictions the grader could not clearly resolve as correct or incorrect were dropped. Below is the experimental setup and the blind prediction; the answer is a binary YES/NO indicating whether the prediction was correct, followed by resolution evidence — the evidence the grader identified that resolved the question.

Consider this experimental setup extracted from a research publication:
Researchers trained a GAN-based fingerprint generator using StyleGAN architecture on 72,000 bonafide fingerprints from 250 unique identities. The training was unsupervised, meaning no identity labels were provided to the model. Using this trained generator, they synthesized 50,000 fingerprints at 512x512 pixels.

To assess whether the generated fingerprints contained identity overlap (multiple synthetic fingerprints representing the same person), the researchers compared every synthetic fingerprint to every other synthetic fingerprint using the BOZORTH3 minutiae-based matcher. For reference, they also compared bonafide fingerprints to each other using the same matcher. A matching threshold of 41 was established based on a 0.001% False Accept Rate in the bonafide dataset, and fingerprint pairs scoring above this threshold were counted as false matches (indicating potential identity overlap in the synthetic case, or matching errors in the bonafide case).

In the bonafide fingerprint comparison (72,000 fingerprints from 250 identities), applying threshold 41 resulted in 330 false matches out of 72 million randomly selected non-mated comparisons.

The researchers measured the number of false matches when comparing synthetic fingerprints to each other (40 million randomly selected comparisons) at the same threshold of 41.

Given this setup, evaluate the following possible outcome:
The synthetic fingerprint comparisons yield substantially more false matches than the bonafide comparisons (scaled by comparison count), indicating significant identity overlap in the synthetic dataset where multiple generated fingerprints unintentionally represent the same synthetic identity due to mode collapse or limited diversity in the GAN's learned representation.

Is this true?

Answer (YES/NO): YES